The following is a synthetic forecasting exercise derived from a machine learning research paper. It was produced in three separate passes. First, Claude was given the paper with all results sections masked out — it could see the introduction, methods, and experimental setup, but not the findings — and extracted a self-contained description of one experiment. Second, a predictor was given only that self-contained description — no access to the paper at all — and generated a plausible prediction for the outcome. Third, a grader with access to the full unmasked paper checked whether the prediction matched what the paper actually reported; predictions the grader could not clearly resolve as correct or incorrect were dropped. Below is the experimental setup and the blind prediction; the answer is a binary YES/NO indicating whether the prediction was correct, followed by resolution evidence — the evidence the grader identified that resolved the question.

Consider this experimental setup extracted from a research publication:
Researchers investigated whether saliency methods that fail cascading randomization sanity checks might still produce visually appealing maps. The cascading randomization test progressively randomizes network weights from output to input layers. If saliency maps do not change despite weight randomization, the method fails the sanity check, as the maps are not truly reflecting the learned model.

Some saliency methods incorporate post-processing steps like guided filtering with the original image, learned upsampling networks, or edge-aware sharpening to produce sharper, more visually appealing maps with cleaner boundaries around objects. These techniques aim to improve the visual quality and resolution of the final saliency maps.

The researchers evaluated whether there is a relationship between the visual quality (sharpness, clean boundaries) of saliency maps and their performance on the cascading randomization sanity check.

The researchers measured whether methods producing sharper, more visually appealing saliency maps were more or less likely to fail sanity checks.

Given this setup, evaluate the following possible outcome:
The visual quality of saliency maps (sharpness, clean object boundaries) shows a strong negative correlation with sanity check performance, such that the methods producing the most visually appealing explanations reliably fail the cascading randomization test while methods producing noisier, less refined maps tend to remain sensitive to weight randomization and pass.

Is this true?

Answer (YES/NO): NO